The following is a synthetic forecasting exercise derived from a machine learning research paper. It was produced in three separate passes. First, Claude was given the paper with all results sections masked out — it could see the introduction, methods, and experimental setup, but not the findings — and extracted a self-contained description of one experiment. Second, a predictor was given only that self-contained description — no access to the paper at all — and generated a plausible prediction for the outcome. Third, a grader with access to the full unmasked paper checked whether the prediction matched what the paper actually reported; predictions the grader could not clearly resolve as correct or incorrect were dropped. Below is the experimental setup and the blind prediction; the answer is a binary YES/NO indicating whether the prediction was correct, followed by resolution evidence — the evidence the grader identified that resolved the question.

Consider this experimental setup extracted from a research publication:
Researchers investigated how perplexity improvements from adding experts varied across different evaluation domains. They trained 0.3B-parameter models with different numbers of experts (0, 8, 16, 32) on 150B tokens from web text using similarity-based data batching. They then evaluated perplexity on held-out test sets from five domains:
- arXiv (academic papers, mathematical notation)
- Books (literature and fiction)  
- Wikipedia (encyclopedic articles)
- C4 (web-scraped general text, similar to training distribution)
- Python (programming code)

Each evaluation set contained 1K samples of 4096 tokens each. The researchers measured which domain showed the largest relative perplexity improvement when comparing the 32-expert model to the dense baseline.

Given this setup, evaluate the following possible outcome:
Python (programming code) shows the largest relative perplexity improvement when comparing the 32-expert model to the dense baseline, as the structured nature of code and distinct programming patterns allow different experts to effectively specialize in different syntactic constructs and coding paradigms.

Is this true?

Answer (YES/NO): YES